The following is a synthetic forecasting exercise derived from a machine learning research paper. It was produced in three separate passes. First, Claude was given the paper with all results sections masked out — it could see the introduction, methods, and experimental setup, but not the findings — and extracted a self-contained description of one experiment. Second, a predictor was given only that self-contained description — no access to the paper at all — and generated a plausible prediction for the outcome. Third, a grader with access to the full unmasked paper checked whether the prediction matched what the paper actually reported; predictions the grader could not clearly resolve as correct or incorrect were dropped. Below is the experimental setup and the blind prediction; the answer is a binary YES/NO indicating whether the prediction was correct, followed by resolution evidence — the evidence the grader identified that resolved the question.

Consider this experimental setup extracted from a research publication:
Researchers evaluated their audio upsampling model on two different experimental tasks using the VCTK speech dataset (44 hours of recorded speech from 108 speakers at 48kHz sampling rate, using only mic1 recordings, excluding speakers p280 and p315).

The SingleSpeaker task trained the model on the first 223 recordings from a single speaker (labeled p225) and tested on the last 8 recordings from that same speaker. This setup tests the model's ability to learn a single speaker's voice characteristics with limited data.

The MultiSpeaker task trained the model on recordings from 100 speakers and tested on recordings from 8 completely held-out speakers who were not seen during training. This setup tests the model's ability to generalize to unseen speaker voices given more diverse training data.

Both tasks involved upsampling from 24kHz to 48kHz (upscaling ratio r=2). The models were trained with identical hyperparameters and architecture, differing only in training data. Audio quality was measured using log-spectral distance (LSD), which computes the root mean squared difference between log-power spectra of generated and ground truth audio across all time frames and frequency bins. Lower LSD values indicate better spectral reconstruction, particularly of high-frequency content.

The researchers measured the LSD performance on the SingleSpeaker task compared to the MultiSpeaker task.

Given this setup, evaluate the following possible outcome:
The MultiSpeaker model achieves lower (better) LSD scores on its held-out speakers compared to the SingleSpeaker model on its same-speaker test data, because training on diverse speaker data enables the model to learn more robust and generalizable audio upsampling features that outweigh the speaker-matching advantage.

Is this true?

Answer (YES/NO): NO